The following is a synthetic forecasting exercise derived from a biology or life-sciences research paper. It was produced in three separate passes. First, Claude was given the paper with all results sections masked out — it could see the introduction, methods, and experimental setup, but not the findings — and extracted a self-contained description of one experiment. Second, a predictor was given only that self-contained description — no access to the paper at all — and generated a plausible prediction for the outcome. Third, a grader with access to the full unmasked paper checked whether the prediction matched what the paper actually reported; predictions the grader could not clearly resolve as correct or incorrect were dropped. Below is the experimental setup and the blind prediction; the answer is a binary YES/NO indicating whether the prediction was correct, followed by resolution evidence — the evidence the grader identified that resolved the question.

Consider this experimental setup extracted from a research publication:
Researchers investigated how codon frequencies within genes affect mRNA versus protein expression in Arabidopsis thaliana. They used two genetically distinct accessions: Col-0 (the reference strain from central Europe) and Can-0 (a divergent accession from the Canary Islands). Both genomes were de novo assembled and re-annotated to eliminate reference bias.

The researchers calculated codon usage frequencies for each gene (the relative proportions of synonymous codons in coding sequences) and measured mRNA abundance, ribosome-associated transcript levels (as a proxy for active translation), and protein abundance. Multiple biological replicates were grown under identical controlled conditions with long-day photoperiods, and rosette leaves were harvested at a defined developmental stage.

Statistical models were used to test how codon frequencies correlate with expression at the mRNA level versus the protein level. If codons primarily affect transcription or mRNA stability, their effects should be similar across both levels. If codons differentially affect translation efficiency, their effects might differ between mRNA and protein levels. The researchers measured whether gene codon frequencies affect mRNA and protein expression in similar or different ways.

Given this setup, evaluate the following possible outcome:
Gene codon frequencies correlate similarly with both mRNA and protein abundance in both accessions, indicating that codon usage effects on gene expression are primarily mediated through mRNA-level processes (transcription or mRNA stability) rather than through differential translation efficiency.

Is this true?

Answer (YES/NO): NO